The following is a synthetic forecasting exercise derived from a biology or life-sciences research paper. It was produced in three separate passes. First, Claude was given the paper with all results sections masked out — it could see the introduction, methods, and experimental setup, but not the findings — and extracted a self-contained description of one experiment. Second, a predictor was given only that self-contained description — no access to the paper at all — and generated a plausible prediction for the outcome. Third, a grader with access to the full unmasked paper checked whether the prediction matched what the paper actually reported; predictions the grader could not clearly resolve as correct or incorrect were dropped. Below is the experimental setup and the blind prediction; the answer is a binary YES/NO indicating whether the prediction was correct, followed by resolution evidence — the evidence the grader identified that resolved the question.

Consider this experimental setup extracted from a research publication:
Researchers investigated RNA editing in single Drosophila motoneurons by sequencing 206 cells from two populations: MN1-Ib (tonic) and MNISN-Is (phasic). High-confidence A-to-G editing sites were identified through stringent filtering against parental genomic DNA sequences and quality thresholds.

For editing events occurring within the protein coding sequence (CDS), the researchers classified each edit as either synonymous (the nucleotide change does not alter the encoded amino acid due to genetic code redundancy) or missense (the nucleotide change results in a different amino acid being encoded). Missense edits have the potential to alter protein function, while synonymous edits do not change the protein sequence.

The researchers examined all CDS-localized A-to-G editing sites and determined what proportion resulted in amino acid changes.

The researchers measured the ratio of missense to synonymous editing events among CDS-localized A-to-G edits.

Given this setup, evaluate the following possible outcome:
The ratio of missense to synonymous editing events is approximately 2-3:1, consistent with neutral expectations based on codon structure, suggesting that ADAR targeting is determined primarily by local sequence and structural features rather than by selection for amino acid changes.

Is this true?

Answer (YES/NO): NO